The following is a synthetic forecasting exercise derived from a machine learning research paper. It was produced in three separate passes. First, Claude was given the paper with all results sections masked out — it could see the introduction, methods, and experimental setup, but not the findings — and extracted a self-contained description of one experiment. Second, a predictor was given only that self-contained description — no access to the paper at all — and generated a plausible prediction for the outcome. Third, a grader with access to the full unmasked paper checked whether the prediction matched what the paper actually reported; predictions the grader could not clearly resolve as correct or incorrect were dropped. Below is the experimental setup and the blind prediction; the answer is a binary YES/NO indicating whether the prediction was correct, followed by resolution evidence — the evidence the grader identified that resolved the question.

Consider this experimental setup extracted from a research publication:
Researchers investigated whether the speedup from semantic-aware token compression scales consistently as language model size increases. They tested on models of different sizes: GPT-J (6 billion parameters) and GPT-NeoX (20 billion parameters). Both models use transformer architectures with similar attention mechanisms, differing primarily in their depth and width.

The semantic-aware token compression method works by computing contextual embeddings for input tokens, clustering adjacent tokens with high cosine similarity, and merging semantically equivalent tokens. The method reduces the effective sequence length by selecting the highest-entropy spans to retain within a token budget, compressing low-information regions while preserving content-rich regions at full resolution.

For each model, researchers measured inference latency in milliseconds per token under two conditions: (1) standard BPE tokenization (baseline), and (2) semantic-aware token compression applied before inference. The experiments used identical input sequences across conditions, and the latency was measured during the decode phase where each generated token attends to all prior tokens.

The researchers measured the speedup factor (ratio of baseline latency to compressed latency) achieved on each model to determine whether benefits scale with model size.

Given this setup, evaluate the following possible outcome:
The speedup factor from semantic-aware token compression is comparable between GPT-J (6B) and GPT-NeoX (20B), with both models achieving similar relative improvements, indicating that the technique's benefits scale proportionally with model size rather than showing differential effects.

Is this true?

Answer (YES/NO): YES